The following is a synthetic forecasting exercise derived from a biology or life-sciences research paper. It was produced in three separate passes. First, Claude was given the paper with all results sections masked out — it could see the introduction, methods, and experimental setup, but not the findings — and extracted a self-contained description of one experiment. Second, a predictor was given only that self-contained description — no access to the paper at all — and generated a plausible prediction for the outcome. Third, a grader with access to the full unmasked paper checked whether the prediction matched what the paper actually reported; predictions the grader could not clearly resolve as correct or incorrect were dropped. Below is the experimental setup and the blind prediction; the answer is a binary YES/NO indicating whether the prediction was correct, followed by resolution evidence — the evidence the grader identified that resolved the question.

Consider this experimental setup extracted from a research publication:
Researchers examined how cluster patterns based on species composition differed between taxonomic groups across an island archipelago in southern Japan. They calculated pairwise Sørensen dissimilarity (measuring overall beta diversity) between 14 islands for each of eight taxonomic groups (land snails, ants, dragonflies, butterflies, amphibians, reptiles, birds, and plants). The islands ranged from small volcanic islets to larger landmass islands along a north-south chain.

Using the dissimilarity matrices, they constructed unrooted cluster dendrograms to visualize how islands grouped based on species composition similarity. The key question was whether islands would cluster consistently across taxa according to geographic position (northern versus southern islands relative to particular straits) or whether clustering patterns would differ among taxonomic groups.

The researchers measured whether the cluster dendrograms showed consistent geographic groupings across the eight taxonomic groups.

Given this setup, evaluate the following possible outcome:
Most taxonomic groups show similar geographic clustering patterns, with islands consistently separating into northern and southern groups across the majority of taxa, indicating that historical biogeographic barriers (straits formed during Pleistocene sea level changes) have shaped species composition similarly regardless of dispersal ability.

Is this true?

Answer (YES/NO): NO